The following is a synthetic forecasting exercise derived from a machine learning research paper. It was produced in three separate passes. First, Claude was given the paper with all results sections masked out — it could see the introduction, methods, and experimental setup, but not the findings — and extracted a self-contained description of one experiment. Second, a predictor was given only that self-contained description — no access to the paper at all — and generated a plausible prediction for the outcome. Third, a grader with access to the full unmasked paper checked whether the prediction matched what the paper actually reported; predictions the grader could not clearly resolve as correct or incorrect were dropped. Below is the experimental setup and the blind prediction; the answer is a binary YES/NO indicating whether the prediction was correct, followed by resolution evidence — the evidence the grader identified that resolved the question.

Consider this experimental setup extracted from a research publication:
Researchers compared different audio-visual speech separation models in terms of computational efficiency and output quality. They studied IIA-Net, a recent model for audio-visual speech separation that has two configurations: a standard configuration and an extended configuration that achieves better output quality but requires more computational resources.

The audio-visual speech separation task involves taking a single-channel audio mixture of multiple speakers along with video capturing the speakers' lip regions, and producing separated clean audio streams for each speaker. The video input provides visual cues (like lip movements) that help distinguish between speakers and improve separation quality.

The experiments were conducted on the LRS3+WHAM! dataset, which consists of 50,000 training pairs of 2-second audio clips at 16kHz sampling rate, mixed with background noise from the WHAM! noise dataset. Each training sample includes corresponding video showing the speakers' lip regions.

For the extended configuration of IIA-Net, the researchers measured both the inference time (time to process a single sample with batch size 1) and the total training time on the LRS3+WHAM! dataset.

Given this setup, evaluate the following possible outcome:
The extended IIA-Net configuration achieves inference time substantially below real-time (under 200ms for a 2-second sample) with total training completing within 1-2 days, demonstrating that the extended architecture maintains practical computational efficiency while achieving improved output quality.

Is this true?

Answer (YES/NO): NO